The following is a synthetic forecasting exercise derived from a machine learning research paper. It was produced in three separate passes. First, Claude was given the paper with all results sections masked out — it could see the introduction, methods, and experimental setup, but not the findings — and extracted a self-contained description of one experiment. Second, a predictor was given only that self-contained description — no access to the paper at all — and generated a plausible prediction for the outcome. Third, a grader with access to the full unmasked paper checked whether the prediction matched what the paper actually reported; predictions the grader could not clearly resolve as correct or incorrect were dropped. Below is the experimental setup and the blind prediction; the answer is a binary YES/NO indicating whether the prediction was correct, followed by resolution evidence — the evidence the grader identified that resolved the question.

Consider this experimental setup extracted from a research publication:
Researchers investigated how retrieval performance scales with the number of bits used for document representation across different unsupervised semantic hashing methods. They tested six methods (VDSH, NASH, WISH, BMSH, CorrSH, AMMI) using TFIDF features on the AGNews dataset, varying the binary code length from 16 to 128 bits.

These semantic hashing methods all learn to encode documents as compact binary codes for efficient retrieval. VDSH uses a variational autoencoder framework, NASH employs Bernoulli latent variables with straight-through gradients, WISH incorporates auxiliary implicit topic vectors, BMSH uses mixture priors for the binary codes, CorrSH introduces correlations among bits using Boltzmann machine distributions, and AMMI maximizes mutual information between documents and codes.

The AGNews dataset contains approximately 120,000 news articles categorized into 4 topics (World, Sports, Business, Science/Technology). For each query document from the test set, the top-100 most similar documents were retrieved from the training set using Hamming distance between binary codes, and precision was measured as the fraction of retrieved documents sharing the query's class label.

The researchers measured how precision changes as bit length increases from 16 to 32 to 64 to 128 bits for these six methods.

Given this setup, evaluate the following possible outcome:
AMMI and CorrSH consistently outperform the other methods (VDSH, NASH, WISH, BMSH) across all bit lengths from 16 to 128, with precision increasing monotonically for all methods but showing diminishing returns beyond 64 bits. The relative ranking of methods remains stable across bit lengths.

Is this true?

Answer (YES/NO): NO